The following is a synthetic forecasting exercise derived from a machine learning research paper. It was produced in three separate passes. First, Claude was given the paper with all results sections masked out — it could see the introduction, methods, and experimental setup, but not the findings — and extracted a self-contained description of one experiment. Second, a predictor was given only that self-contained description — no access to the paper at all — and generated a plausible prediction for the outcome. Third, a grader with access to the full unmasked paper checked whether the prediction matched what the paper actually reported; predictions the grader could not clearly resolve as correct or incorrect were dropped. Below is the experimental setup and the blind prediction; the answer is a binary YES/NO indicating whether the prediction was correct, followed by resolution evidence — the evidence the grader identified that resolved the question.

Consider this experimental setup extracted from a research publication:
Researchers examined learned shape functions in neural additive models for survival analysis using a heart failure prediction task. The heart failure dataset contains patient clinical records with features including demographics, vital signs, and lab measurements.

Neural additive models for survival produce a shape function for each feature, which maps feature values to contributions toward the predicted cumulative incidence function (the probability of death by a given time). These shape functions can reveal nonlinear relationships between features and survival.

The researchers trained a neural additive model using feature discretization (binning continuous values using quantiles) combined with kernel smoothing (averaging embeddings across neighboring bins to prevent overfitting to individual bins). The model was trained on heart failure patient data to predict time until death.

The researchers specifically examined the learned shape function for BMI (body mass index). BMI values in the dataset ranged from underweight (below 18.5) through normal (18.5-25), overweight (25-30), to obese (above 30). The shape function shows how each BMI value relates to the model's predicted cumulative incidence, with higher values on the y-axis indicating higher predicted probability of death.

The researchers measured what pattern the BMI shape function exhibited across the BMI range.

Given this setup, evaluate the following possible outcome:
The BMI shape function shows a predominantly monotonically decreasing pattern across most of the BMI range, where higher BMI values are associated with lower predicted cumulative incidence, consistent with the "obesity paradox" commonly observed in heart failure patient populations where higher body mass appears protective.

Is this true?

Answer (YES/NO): NO